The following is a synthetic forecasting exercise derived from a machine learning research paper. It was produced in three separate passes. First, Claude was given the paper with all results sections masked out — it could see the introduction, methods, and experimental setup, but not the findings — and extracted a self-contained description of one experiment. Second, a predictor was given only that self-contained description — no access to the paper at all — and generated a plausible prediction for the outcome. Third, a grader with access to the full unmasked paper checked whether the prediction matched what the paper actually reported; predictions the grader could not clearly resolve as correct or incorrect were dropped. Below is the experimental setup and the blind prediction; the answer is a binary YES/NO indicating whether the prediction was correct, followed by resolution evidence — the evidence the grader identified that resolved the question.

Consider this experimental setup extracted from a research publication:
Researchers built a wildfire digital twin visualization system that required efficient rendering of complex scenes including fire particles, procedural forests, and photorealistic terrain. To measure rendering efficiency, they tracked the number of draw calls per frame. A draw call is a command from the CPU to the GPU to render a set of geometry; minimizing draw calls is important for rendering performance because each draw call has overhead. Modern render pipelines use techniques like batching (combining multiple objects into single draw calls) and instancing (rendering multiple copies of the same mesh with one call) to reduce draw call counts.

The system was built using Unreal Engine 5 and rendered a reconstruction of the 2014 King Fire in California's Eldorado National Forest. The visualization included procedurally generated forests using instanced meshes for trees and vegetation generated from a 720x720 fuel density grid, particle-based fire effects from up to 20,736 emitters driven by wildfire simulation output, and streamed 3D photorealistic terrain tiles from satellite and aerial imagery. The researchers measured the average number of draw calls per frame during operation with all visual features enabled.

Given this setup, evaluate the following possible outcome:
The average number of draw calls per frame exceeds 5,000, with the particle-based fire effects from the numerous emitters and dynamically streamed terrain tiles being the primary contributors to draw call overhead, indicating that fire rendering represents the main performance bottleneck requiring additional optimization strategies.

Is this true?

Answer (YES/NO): NO